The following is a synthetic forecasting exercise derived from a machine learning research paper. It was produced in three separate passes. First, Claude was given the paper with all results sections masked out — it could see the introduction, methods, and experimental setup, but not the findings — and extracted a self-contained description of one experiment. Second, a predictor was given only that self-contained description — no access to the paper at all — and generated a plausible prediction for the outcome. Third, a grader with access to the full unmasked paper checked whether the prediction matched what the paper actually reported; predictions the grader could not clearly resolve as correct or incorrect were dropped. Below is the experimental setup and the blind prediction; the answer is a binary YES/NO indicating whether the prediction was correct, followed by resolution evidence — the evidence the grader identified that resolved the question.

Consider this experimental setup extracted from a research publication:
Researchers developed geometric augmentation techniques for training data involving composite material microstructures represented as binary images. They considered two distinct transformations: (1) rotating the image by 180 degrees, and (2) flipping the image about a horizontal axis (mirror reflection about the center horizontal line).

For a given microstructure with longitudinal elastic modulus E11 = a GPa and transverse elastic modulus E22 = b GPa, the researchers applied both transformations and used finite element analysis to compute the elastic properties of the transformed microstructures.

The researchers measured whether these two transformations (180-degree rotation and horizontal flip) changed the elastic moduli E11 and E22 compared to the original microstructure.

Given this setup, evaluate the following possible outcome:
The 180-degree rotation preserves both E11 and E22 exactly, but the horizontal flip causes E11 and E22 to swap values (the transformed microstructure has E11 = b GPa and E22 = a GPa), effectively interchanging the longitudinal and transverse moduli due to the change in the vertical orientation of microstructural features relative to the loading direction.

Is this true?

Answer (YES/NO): NO